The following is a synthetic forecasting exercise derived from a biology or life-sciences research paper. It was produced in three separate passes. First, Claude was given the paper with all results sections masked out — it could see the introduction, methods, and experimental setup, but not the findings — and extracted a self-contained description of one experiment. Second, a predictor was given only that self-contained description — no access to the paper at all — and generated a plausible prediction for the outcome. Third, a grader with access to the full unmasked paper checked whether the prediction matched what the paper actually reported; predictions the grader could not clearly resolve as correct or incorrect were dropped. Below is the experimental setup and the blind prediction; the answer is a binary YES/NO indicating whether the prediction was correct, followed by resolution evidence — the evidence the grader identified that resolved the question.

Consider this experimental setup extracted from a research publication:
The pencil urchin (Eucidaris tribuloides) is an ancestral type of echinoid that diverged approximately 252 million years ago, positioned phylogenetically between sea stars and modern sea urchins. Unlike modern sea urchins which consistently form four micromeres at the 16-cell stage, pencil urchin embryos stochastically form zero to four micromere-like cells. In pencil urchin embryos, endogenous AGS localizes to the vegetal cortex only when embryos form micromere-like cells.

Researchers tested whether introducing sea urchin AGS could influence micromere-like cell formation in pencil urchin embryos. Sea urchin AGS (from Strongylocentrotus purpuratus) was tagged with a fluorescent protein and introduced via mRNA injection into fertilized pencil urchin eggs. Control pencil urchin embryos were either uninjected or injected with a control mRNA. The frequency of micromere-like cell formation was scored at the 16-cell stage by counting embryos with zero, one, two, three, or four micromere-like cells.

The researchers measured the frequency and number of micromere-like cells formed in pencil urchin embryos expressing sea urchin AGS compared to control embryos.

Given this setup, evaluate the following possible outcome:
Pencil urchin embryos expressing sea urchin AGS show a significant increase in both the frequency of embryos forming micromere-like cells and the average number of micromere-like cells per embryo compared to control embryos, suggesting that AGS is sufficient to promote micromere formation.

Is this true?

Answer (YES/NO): NO